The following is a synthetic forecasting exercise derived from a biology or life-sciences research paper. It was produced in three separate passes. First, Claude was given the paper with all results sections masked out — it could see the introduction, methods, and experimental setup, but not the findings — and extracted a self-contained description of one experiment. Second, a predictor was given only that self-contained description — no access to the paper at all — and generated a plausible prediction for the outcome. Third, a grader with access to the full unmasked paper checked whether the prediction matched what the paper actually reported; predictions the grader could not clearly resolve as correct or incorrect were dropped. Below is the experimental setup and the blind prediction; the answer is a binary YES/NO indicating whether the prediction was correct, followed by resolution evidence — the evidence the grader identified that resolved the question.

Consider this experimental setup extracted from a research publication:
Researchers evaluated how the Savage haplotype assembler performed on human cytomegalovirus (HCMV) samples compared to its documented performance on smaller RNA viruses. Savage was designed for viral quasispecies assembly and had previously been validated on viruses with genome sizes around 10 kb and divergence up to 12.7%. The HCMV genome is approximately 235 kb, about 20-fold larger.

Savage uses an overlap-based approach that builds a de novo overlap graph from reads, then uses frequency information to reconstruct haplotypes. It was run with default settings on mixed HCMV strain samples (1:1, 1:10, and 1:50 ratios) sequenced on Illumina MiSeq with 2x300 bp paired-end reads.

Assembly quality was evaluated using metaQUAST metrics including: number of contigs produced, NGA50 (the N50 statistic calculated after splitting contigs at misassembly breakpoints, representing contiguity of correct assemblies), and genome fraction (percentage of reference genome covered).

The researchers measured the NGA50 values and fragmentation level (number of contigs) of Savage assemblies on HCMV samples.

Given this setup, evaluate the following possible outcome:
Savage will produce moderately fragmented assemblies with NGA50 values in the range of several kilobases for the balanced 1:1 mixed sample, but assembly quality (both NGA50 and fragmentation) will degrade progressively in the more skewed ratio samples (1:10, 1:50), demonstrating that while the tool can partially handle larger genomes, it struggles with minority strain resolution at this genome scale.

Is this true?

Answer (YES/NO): NO